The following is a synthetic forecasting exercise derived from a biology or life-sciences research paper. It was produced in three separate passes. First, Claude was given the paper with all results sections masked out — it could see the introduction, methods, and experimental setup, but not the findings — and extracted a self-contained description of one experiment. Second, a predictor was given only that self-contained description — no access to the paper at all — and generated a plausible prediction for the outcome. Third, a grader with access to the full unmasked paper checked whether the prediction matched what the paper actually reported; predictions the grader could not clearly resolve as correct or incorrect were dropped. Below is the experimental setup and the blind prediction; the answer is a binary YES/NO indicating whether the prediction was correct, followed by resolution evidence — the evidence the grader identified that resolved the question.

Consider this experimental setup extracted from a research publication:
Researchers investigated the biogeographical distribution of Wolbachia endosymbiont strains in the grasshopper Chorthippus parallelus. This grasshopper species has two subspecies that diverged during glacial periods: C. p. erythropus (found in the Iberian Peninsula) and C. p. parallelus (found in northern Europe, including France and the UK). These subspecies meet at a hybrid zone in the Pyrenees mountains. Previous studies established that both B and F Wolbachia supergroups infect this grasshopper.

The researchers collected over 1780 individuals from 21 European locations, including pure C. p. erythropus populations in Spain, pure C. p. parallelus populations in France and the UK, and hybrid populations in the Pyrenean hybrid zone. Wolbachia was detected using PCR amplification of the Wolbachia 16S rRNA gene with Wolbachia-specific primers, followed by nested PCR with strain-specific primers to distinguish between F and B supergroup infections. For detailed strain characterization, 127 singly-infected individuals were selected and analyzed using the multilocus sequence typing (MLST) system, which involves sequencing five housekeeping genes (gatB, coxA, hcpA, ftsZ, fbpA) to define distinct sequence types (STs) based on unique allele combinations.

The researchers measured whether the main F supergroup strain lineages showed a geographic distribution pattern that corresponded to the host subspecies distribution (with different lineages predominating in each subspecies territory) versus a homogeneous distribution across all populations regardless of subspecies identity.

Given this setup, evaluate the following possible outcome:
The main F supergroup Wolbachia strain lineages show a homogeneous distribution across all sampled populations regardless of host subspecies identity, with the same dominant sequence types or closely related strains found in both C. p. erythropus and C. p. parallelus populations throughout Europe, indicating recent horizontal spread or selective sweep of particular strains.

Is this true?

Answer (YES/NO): NO